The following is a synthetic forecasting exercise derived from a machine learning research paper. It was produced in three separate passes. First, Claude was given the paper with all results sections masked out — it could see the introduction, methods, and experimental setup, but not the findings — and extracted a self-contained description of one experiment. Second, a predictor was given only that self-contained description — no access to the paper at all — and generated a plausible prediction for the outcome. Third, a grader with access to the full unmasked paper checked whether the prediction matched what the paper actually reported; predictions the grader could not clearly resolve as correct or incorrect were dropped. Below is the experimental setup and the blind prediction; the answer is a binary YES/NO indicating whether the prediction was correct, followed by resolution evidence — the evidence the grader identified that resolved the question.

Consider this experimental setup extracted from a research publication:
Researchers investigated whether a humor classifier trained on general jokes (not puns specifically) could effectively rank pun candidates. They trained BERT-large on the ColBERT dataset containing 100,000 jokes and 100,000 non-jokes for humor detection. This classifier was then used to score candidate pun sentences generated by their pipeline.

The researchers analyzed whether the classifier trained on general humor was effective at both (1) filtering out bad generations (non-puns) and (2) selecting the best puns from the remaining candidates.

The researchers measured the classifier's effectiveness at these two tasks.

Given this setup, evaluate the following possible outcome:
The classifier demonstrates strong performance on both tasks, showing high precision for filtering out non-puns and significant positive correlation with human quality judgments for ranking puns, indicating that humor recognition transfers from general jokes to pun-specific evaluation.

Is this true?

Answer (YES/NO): NO